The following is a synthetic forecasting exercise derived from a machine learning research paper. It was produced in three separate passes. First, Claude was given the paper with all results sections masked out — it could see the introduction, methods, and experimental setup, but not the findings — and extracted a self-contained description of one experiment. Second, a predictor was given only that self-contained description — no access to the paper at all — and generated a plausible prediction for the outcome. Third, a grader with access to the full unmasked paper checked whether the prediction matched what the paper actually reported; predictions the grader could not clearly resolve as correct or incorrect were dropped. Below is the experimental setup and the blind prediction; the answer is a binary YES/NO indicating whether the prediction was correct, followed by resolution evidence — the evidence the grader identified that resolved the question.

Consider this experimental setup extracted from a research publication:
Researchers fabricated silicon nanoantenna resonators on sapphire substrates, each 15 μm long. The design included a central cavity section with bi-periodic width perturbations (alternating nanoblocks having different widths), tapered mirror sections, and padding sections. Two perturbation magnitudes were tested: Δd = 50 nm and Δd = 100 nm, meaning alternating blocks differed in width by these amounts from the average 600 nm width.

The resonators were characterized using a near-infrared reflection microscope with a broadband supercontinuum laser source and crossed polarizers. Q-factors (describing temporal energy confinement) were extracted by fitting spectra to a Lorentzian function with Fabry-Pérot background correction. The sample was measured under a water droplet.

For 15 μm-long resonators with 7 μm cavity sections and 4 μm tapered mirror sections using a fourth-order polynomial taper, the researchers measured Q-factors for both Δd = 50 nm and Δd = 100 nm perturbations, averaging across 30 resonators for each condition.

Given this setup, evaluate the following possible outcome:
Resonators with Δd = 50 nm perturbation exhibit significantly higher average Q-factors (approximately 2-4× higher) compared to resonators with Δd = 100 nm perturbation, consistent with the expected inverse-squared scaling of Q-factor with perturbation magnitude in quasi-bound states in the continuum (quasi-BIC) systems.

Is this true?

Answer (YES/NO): YES